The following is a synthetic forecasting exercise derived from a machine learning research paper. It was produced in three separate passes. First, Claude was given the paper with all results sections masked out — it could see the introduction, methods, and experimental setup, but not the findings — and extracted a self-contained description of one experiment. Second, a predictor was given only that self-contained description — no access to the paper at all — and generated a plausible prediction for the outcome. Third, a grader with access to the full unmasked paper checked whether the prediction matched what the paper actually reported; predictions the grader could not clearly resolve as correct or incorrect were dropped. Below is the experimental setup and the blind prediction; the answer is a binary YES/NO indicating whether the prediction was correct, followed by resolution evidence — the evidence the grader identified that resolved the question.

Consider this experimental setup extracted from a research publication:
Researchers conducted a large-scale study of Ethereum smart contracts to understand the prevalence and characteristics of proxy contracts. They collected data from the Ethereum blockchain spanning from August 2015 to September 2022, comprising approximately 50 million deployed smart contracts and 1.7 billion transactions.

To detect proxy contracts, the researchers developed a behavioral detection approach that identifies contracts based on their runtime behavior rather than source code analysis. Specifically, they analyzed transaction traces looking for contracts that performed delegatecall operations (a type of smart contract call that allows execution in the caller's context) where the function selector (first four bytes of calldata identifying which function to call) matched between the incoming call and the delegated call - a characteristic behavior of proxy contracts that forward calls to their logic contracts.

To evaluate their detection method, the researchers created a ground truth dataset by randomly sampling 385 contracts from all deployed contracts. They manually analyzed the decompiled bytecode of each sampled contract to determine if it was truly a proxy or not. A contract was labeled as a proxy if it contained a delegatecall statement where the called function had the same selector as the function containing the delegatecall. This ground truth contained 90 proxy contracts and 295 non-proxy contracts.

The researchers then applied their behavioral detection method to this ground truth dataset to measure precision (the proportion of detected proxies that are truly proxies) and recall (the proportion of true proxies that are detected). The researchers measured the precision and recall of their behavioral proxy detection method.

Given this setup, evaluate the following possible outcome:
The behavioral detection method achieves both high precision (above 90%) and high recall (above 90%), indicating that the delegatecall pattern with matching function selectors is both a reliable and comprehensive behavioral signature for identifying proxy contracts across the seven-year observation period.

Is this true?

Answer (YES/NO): NO